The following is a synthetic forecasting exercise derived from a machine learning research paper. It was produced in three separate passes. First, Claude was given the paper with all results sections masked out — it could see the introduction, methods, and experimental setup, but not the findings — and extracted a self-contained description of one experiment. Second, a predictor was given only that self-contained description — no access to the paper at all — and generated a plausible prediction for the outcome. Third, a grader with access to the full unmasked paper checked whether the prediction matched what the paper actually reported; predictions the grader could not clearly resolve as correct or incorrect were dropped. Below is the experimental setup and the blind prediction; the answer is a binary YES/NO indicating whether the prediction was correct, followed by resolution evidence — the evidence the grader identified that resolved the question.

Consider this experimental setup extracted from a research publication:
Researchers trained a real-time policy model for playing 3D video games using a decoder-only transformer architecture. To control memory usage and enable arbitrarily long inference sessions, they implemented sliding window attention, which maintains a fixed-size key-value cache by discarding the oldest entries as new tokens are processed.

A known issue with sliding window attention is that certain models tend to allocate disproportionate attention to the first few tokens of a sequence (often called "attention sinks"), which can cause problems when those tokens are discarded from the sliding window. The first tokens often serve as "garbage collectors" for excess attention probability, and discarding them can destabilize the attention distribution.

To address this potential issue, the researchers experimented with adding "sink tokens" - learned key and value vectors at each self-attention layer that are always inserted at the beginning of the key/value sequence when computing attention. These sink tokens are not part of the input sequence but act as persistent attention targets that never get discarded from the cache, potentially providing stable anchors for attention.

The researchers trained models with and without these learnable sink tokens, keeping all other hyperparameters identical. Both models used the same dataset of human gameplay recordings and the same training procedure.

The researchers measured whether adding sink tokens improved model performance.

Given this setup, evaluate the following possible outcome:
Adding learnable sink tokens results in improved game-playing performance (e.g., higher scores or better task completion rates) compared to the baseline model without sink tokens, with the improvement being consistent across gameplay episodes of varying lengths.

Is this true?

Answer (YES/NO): NO